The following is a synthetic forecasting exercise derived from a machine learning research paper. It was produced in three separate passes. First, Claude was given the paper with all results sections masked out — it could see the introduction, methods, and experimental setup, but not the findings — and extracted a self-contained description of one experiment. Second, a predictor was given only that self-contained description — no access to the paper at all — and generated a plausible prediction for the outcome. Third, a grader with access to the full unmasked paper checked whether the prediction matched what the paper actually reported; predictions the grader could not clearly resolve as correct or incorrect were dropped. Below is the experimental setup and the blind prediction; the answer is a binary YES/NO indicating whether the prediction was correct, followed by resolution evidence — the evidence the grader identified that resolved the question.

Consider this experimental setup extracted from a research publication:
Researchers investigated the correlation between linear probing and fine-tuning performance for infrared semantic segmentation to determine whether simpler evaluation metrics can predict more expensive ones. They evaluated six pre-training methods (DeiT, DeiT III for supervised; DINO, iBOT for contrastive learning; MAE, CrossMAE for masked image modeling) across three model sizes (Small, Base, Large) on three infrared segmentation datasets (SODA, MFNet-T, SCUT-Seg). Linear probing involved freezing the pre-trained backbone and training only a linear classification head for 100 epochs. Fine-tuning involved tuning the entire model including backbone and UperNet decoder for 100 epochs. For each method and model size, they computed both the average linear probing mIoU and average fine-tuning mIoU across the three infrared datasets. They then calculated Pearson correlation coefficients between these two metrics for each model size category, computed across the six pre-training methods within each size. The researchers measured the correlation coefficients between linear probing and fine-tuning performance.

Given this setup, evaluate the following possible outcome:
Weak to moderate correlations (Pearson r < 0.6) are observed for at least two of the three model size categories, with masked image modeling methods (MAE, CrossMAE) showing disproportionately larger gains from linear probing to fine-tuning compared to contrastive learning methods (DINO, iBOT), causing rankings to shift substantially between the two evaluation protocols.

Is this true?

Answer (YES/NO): NO